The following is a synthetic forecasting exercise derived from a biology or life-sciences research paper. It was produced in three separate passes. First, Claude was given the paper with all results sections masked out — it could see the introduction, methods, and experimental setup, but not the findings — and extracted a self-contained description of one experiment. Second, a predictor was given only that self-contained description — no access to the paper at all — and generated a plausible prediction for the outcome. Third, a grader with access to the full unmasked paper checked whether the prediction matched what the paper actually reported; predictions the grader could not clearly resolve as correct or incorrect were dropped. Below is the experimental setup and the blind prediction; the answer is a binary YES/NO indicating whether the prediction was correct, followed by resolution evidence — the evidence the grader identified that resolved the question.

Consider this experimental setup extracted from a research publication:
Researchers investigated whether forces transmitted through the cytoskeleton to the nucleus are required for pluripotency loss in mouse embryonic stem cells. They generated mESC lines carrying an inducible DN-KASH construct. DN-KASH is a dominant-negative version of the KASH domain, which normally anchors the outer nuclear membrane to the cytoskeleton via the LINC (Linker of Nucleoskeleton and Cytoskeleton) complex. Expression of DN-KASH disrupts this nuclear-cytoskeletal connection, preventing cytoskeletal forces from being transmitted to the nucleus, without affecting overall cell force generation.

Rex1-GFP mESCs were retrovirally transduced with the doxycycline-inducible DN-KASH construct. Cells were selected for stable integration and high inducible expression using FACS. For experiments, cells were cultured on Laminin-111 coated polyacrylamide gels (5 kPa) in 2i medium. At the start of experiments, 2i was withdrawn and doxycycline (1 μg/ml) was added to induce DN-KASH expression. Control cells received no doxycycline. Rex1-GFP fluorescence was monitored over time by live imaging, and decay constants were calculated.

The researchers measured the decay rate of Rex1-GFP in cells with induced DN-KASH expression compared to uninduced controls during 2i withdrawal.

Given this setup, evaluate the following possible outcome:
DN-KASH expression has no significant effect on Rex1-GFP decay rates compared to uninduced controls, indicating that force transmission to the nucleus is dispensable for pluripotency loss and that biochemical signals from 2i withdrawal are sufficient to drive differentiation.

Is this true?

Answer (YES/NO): NO